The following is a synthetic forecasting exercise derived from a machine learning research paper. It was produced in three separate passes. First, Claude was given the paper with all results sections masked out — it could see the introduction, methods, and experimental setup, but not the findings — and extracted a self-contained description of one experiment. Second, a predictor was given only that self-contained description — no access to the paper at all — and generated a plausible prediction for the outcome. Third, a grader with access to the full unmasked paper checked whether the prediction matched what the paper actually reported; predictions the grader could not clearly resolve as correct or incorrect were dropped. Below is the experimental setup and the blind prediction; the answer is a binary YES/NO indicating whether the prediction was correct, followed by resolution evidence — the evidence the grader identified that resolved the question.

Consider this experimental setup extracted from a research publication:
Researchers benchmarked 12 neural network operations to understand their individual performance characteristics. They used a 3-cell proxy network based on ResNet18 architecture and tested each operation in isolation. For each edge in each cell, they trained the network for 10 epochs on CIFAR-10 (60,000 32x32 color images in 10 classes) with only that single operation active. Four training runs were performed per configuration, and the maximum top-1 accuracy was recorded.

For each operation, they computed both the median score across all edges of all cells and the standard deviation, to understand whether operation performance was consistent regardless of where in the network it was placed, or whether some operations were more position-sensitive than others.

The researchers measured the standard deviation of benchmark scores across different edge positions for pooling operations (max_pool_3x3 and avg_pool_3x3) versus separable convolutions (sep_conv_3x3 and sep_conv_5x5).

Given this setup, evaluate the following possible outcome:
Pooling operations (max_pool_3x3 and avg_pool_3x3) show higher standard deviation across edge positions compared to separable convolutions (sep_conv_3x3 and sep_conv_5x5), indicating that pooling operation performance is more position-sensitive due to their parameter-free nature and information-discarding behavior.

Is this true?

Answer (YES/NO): YES